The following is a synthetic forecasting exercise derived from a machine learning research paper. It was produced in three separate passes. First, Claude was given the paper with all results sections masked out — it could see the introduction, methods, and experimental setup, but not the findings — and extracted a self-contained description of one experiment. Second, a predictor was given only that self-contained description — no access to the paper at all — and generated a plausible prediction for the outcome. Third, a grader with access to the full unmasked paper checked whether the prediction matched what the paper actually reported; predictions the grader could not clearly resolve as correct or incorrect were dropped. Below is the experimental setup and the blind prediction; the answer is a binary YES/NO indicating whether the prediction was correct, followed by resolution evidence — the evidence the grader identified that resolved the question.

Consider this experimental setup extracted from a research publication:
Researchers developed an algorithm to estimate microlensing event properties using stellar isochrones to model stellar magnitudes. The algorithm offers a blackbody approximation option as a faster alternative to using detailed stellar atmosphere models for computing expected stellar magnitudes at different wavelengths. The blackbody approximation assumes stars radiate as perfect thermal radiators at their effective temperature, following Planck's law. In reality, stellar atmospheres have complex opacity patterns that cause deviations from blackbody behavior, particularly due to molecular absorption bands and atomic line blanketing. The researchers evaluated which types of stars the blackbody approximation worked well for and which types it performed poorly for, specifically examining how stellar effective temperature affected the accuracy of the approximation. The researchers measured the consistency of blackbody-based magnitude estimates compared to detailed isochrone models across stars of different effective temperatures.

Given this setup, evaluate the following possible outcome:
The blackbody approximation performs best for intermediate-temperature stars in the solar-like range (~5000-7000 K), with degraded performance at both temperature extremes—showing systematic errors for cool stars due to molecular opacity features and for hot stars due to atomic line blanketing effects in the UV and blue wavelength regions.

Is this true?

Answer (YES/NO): NO